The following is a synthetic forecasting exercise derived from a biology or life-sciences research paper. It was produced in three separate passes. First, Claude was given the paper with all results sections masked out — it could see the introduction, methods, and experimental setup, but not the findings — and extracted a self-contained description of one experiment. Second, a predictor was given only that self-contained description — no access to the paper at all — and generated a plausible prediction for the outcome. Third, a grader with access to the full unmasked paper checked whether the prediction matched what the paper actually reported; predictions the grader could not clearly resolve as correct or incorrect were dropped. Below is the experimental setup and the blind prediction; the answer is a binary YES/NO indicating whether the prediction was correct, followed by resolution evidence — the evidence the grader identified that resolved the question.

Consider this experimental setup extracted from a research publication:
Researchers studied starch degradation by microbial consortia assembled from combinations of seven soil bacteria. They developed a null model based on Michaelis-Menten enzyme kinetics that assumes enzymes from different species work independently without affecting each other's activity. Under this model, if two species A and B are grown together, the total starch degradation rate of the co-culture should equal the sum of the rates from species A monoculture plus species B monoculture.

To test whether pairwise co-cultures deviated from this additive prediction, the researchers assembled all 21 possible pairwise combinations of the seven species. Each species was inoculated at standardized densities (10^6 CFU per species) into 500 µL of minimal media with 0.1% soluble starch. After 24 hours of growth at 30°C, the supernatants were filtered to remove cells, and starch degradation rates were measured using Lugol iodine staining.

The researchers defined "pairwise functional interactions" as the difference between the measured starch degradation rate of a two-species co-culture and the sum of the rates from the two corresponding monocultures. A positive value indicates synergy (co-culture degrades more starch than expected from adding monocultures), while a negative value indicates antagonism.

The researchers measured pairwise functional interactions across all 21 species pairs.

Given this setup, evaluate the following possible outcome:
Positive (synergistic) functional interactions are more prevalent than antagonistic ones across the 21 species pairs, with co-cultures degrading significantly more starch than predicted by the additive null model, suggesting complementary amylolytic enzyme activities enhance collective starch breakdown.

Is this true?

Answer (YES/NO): NO